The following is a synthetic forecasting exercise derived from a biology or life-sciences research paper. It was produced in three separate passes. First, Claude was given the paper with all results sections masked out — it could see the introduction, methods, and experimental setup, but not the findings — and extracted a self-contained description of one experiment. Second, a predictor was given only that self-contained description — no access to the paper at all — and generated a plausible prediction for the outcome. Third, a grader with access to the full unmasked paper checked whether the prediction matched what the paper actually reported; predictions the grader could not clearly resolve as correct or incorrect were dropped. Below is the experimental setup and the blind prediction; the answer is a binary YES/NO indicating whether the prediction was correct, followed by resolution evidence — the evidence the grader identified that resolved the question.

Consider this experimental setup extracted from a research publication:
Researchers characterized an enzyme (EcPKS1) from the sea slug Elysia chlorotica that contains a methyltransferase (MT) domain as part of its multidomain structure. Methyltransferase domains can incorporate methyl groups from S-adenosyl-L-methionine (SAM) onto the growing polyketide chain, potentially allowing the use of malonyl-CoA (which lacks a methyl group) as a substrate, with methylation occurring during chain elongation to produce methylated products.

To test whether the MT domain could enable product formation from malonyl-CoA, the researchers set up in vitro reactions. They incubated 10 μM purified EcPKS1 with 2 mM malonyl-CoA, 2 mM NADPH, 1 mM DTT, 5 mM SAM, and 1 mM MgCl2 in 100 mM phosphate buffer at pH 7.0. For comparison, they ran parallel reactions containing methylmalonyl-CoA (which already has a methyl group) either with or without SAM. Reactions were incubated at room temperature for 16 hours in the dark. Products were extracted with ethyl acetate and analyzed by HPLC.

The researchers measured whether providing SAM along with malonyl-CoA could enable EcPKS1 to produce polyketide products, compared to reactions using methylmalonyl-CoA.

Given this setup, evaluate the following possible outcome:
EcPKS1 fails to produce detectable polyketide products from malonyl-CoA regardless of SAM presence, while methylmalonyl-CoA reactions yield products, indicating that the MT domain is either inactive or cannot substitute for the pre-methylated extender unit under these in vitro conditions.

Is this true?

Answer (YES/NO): YES